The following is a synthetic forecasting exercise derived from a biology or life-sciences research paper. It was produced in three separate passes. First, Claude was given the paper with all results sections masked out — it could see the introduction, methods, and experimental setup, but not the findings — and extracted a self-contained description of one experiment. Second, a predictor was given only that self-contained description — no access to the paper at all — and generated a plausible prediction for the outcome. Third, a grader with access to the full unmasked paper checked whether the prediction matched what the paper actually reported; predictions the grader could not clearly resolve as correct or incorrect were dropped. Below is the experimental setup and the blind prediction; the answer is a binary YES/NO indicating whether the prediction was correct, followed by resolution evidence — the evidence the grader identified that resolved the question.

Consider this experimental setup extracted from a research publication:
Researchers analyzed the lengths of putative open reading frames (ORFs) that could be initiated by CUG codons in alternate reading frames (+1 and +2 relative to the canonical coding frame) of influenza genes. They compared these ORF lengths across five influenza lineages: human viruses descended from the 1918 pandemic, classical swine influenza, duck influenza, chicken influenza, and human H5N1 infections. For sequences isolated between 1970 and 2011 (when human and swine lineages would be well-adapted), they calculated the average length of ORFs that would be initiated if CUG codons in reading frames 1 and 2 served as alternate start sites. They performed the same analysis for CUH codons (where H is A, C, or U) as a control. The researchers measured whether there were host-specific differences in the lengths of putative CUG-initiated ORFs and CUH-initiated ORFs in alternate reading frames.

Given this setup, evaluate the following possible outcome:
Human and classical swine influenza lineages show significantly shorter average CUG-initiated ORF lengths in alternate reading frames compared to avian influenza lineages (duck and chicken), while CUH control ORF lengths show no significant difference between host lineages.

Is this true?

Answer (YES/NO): YES